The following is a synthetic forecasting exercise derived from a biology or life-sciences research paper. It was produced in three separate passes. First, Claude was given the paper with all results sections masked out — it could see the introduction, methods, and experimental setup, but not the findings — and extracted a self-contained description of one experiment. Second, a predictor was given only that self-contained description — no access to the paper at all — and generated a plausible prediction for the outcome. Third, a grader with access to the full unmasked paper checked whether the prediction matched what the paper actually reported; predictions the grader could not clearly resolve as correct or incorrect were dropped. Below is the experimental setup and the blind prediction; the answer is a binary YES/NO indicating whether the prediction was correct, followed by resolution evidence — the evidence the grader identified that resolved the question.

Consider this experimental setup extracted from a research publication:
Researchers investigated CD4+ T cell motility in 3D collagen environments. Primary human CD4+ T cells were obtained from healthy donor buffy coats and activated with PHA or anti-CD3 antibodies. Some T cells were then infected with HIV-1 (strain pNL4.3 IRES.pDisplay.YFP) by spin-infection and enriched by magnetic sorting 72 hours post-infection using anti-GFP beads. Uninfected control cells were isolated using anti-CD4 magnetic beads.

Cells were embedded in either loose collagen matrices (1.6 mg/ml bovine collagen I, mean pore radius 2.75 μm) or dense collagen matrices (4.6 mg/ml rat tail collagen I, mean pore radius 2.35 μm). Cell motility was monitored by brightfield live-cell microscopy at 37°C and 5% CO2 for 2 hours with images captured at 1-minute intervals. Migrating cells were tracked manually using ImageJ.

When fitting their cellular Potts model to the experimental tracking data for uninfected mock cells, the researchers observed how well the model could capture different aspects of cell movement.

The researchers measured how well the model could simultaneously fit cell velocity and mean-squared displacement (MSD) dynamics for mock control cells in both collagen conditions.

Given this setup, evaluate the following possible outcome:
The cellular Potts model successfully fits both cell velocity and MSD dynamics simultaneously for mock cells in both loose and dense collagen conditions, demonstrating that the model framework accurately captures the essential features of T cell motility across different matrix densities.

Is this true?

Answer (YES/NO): NO